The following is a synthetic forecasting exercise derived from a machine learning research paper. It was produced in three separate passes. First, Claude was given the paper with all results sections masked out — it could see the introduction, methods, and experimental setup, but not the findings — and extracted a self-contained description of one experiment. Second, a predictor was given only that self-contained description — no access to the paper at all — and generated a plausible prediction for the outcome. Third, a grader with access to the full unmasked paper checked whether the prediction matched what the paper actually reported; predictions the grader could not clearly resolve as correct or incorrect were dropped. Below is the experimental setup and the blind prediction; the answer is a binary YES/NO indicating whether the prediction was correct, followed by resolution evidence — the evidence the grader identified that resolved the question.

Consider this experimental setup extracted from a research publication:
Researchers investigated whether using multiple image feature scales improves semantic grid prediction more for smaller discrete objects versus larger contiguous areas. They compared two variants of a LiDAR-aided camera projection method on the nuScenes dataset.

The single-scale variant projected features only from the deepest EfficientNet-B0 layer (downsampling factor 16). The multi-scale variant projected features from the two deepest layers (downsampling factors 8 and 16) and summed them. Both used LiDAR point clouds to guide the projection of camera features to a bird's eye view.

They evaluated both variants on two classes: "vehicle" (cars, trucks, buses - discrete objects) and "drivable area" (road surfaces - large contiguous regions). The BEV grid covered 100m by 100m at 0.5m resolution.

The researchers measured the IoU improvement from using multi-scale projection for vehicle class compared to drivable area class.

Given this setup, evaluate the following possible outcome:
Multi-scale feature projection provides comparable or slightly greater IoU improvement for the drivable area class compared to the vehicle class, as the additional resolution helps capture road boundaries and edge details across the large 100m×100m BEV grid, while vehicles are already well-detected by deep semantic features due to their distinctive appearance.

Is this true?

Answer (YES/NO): NO